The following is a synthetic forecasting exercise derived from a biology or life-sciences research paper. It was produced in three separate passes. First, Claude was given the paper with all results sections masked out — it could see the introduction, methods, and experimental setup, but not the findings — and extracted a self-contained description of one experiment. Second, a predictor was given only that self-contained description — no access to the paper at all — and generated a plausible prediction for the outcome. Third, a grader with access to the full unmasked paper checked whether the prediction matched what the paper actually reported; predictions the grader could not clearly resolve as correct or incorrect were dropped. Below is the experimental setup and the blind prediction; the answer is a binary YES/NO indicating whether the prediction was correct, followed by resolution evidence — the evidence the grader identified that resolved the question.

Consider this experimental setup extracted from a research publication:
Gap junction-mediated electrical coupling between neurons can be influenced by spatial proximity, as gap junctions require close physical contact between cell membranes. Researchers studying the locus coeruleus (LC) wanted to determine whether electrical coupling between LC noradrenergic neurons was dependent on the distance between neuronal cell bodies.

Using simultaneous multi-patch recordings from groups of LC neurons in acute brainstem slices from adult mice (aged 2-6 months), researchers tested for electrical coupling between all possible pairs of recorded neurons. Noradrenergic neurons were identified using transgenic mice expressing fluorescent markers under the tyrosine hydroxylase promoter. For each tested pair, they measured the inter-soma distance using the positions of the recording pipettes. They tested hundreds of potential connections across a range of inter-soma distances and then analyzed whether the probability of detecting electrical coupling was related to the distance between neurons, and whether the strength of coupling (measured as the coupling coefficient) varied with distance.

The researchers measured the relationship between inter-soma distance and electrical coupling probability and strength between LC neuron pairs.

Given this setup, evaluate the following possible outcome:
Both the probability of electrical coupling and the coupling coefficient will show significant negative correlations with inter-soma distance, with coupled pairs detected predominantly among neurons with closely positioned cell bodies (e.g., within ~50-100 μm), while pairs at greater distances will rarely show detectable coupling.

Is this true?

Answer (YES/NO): NO